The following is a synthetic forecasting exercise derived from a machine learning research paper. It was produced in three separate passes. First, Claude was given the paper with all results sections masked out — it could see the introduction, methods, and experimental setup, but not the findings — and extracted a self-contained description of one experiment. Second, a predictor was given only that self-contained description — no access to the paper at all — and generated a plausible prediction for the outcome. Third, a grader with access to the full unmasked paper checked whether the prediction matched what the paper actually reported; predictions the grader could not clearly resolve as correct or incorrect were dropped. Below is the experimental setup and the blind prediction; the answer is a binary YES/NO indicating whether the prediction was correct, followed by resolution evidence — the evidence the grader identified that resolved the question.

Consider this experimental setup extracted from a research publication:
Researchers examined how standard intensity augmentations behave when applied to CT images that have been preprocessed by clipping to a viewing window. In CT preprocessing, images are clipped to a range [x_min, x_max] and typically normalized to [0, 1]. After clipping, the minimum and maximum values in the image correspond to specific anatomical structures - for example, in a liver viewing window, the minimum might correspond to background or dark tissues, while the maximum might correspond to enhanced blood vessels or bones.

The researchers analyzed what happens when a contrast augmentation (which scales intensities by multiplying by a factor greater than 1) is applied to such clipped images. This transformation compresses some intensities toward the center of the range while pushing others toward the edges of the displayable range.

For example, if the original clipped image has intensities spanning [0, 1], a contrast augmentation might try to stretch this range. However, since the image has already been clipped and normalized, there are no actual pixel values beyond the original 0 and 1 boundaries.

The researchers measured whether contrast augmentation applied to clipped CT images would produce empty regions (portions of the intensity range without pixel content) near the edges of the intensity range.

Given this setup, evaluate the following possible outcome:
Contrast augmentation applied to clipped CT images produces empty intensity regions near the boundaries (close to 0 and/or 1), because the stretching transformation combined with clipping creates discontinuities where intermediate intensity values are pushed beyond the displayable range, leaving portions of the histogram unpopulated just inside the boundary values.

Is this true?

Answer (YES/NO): YES